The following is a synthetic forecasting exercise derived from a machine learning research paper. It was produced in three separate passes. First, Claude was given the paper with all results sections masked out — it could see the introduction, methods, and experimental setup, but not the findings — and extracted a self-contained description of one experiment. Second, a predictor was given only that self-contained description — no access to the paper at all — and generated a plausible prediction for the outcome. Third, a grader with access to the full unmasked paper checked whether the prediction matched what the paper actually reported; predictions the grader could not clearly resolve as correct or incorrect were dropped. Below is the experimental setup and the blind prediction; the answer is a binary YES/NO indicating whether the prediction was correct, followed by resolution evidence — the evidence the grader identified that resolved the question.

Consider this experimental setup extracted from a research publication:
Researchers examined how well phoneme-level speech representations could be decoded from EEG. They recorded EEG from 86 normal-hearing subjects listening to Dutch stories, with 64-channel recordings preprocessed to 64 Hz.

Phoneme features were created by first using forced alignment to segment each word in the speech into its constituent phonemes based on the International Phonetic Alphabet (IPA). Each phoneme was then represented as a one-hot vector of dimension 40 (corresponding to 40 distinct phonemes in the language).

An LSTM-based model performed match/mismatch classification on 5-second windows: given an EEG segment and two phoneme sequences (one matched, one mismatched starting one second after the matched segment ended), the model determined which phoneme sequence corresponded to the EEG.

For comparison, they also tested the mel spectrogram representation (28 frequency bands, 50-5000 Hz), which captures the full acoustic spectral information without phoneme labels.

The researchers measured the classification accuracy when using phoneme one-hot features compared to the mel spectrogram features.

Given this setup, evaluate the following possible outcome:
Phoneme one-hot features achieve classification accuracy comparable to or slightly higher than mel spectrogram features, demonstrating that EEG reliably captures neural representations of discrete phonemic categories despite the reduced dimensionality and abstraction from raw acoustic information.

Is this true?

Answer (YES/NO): NO